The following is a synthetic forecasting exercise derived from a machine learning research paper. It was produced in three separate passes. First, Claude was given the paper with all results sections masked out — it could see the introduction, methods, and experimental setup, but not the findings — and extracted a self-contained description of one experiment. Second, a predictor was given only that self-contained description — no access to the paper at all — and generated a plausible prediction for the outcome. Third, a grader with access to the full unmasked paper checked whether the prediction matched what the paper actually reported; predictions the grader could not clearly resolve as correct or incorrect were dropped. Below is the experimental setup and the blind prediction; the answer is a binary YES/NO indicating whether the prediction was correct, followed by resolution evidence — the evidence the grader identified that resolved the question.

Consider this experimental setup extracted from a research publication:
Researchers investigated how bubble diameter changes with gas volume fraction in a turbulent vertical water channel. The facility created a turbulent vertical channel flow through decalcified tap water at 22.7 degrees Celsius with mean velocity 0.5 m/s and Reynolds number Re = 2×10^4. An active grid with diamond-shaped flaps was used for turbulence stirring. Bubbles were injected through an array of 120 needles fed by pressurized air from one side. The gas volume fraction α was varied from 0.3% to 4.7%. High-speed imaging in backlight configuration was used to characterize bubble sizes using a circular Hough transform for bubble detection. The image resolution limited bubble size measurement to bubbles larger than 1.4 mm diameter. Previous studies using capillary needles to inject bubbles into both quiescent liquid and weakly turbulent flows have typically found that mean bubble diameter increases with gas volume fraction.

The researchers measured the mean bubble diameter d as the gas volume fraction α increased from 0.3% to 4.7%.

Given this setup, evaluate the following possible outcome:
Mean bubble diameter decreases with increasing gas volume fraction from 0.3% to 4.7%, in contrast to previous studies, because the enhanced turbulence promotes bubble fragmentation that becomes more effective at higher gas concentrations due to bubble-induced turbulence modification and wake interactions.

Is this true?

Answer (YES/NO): NO